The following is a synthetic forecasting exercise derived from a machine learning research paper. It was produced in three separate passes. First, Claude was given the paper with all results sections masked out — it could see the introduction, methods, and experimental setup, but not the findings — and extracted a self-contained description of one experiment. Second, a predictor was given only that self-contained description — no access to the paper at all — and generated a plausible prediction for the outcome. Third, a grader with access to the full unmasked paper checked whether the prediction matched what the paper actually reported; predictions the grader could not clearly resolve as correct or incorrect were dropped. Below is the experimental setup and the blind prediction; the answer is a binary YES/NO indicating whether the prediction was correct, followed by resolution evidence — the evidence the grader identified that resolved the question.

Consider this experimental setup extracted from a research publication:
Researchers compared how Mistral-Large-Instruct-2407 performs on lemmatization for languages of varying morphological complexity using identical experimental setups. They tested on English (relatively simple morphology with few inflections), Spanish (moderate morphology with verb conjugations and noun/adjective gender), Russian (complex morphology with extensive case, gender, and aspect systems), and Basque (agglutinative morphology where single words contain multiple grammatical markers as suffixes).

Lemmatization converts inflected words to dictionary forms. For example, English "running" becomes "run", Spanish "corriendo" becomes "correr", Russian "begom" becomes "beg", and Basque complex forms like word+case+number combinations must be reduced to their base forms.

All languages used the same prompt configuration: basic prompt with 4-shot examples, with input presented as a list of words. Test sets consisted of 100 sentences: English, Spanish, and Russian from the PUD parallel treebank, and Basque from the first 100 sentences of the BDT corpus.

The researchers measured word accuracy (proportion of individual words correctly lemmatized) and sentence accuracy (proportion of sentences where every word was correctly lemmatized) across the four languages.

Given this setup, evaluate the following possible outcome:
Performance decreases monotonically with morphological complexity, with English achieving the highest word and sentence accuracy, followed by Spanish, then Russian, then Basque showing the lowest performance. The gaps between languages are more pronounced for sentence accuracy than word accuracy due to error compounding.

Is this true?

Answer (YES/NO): NO